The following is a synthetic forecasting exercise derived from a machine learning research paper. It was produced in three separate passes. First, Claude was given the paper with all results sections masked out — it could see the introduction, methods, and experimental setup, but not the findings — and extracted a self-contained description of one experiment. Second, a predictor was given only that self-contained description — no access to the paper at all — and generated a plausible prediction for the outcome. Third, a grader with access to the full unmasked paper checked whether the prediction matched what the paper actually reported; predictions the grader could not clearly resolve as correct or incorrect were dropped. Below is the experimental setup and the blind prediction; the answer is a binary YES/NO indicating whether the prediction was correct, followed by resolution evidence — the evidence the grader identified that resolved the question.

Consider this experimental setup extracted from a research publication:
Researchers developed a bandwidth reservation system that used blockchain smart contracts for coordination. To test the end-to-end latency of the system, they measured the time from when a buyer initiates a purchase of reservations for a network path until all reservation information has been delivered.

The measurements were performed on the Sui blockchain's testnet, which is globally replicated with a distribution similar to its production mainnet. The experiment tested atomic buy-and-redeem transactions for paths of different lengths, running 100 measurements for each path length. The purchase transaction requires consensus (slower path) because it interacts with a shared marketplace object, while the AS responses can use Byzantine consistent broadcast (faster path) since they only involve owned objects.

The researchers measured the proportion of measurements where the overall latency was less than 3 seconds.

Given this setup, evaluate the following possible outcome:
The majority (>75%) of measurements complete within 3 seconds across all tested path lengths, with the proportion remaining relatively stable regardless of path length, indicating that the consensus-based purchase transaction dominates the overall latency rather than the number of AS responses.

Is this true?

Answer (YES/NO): YES